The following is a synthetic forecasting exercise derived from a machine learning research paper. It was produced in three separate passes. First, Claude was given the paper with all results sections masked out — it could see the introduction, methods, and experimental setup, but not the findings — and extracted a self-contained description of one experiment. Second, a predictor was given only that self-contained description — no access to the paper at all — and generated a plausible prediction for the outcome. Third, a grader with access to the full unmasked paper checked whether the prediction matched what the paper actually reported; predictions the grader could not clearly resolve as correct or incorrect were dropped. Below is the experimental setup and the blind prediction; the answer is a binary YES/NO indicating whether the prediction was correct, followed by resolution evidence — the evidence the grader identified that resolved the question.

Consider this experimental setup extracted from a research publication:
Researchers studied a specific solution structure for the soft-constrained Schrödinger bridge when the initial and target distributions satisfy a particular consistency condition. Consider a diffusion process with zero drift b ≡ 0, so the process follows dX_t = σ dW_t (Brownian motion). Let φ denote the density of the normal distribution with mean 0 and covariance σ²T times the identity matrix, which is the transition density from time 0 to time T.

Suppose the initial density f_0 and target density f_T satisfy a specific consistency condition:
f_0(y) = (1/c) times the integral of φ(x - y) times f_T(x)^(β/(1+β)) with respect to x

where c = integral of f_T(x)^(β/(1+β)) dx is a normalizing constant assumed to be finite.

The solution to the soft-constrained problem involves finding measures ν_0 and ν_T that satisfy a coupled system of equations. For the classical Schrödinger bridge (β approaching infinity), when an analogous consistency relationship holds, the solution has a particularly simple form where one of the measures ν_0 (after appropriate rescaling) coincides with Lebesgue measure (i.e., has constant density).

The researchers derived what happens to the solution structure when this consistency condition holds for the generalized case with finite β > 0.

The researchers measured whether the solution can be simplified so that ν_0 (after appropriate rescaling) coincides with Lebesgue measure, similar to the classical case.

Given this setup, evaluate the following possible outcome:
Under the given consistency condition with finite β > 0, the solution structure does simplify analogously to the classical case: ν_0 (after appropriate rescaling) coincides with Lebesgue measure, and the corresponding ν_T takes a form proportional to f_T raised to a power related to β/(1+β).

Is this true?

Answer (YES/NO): YES